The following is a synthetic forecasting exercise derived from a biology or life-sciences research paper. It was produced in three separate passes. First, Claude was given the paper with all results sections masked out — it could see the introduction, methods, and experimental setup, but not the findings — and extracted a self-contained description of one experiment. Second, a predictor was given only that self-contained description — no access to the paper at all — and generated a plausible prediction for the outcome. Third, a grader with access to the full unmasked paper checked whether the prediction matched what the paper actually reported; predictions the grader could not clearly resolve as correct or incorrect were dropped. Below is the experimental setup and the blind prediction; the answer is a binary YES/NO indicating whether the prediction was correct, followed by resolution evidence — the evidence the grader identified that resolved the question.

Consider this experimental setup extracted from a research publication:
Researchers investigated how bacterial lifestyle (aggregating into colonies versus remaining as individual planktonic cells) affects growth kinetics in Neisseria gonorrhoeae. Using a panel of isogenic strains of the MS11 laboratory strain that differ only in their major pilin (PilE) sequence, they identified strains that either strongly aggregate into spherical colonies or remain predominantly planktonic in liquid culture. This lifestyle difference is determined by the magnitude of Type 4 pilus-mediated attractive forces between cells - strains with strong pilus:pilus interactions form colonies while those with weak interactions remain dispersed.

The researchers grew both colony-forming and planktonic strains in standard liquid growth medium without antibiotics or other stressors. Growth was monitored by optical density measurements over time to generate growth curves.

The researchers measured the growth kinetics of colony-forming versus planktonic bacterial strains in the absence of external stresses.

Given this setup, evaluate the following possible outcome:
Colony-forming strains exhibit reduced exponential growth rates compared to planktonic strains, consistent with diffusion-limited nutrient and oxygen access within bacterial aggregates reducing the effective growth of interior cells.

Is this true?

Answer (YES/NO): YES